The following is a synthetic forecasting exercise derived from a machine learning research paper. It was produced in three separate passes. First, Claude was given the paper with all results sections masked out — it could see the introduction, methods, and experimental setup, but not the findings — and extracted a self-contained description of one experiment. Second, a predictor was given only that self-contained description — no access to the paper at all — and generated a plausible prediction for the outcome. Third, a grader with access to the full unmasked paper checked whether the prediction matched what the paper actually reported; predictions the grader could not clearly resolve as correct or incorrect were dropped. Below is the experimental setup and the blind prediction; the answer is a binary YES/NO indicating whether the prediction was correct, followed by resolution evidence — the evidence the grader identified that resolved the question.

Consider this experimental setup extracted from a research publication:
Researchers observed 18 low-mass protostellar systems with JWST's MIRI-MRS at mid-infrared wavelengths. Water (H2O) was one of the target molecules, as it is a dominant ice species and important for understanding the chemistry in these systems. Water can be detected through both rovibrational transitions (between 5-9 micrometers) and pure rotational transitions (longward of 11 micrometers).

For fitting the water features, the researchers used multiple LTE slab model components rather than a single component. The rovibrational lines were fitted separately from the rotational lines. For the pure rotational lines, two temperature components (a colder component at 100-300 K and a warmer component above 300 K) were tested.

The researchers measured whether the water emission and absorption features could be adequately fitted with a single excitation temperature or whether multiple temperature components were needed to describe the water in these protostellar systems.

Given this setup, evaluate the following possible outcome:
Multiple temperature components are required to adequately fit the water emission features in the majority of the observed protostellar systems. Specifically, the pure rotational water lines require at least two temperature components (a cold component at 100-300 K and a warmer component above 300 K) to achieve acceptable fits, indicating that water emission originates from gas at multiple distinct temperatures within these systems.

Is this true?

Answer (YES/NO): YES